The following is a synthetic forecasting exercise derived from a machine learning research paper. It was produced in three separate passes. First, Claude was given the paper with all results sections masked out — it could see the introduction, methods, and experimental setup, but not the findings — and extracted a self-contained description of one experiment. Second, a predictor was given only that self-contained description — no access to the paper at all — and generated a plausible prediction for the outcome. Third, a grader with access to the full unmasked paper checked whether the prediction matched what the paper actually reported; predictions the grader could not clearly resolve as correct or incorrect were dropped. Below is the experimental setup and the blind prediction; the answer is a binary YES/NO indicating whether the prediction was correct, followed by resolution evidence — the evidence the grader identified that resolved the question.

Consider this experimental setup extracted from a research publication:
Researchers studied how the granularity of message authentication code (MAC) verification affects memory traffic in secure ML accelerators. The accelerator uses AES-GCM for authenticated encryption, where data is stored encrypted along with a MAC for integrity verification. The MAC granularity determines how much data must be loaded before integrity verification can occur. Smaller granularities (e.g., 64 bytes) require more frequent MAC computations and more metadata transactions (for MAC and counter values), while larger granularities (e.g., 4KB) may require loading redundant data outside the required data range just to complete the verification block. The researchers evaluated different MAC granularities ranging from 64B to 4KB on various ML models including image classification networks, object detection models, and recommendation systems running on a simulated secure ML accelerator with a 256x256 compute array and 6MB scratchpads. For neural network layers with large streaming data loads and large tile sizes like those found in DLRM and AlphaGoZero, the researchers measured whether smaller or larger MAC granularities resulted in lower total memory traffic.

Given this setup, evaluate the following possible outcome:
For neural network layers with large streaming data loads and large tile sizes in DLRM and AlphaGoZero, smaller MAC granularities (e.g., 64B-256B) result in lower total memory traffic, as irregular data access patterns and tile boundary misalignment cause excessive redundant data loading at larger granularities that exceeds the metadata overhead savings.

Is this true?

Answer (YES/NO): NO